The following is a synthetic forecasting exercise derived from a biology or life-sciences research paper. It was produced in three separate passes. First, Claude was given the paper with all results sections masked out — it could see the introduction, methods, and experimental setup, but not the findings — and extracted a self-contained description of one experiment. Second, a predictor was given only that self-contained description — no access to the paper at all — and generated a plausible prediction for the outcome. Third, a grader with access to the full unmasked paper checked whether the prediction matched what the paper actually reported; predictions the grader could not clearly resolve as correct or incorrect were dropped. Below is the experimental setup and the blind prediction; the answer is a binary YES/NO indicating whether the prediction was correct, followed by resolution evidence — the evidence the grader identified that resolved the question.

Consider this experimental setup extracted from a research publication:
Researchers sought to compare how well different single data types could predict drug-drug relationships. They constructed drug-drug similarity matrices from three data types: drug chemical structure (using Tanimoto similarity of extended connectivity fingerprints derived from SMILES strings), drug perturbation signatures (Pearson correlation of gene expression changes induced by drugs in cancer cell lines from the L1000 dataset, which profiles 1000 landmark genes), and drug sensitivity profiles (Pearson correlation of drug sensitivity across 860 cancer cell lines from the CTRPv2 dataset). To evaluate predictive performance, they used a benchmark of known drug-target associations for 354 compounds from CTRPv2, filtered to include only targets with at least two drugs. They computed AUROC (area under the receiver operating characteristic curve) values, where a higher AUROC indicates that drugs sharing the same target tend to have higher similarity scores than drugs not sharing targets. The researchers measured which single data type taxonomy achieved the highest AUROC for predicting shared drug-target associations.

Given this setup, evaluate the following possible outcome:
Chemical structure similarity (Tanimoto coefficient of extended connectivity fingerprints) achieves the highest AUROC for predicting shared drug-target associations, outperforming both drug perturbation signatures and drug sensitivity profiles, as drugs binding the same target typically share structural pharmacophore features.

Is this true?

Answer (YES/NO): NO